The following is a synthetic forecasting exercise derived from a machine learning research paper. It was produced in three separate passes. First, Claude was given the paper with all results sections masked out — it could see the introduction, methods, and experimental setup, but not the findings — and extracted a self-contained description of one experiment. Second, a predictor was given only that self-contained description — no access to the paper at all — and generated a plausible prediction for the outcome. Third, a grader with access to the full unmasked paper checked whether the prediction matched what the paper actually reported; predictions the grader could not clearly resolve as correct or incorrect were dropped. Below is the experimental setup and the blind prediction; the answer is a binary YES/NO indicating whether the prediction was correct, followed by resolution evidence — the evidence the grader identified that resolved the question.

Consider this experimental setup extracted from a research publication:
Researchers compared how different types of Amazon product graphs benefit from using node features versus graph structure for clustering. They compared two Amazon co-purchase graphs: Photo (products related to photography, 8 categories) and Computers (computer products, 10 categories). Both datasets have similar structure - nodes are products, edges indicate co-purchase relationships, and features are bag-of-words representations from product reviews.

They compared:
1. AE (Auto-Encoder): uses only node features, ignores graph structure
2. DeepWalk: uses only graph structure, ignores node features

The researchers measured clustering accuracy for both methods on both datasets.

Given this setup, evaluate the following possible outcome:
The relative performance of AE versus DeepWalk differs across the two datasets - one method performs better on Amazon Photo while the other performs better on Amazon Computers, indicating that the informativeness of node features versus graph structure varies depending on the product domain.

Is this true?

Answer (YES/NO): NO